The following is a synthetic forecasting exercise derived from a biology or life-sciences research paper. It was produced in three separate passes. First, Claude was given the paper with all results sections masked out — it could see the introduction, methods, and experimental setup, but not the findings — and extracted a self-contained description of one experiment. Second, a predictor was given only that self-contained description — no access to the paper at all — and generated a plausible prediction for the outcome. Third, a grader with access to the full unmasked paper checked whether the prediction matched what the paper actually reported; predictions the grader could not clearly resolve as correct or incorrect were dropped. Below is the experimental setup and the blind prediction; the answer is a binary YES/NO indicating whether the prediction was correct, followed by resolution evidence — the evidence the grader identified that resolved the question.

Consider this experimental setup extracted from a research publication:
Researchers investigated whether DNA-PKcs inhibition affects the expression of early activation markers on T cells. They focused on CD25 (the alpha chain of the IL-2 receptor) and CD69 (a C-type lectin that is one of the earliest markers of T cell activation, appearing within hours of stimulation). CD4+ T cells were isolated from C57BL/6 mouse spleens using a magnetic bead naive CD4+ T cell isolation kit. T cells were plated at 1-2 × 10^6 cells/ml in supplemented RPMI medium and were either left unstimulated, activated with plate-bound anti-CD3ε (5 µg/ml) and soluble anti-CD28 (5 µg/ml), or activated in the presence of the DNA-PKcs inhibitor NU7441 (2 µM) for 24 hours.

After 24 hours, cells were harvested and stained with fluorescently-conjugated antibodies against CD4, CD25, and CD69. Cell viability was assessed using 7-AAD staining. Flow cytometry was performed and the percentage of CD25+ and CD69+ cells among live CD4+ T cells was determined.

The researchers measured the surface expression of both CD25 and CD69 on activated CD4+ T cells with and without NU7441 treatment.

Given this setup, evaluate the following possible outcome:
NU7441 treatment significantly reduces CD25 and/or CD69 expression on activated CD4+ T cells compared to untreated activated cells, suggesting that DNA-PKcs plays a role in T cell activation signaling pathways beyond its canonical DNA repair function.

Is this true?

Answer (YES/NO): YES